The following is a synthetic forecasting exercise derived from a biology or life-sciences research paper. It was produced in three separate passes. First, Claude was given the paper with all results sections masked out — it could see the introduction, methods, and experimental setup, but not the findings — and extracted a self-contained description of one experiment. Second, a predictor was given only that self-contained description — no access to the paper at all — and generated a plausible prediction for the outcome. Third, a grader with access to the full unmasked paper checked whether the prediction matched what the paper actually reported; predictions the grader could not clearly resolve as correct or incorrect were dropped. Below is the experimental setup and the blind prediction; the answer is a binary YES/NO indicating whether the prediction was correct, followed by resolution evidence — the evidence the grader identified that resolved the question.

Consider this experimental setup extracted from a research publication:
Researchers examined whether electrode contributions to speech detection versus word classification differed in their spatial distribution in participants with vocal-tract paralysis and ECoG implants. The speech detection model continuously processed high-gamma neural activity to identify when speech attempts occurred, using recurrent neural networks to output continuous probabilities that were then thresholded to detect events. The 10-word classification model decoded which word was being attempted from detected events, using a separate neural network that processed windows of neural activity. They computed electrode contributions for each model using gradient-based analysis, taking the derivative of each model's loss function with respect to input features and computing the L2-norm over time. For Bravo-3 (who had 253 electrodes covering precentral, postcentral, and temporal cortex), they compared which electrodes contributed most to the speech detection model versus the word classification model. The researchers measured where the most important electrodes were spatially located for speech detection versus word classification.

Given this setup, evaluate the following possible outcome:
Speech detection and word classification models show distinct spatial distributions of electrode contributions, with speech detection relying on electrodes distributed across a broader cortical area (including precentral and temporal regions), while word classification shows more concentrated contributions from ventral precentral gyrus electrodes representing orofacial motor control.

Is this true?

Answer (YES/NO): YES